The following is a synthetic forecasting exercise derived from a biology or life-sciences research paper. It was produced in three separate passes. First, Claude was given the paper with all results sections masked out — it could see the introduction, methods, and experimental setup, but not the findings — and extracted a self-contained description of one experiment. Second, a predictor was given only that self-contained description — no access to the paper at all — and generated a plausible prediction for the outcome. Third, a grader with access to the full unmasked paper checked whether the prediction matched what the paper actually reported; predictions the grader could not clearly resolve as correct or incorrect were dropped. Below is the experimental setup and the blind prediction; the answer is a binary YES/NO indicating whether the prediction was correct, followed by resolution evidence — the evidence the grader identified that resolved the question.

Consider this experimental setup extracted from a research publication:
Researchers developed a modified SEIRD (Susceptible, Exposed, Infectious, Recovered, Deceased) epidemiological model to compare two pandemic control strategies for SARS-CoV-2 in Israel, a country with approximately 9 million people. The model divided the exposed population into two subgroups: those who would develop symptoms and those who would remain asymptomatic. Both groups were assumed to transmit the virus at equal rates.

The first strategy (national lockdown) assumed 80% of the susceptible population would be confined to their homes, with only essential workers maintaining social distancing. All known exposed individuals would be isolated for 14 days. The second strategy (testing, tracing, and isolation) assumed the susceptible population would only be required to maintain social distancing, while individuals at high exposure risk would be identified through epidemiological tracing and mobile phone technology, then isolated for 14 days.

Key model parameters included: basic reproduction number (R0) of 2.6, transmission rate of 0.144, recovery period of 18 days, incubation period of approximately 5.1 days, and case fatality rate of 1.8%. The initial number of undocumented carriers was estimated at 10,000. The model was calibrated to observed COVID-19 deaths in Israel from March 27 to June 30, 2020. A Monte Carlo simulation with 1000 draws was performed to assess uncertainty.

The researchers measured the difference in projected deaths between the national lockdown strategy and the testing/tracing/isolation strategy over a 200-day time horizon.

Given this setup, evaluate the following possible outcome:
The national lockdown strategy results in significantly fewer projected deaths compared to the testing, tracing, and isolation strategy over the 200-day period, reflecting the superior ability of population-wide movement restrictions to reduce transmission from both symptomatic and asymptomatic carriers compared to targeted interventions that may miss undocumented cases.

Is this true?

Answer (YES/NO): YES